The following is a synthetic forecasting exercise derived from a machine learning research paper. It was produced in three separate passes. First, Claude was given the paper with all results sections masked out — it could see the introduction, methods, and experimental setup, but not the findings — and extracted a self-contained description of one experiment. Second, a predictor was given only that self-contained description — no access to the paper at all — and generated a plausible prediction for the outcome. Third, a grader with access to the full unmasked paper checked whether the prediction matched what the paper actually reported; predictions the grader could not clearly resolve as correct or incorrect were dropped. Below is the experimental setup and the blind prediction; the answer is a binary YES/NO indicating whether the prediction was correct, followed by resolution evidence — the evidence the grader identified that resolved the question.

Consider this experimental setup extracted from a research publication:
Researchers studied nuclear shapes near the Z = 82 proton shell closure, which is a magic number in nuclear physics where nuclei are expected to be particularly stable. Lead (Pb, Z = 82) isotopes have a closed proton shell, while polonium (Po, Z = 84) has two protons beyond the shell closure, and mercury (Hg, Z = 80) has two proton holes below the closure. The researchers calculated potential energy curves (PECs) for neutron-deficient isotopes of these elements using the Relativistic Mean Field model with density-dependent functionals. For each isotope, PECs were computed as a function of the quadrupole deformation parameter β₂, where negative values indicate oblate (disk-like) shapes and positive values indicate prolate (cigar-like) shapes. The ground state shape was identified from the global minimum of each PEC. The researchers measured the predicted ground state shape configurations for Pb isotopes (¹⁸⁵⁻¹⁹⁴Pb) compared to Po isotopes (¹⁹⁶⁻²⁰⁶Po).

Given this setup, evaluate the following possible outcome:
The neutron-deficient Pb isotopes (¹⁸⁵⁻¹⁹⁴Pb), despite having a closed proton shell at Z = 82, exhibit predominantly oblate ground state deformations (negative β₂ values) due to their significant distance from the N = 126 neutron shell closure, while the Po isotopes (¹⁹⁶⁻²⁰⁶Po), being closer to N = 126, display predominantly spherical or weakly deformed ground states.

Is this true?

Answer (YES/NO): NO